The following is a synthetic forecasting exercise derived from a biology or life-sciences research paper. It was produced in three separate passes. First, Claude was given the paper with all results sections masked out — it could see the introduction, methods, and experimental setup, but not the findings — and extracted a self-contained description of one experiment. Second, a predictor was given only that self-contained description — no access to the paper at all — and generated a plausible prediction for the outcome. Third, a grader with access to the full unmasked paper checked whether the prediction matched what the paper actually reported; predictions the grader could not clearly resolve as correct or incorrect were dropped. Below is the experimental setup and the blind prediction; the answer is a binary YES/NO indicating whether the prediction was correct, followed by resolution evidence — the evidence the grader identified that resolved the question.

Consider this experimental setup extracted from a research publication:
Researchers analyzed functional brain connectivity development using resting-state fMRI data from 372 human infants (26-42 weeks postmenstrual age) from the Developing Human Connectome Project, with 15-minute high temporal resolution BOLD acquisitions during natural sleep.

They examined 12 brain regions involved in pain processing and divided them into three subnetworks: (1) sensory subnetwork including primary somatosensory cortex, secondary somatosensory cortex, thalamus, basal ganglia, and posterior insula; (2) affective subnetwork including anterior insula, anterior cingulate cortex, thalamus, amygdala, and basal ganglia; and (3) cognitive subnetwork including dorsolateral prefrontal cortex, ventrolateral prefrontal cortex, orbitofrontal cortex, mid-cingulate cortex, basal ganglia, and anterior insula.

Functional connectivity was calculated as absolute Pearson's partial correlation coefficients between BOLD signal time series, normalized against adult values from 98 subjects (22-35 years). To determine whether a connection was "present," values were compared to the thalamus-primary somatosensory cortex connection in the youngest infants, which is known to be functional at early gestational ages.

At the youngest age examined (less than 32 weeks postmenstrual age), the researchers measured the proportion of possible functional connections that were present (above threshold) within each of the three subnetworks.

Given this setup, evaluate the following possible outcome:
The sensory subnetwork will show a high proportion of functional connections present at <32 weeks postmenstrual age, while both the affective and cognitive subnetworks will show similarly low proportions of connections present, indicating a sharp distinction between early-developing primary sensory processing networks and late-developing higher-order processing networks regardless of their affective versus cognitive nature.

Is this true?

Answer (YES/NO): NO